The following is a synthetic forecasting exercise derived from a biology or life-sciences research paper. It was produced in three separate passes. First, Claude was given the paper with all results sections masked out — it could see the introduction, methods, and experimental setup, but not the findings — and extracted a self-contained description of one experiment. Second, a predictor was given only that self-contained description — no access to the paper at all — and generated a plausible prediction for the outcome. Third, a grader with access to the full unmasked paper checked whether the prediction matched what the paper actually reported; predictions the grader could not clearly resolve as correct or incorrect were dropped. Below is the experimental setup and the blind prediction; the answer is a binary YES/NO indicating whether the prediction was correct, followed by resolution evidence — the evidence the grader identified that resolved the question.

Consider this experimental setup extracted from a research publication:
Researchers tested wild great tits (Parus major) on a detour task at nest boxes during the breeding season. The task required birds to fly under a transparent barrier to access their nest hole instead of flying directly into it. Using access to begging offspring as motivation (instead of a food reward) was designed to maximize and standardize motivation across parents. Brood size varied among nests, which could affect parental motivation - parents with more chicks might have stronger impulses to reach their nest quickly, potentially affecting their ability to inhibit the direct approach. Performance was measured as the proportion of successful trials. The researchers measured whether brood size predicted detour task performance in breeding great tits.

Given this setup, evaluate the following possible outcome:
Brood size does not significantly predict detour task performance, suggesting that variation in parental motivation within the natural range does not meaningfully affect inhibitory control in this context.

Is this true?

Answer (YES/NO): YES